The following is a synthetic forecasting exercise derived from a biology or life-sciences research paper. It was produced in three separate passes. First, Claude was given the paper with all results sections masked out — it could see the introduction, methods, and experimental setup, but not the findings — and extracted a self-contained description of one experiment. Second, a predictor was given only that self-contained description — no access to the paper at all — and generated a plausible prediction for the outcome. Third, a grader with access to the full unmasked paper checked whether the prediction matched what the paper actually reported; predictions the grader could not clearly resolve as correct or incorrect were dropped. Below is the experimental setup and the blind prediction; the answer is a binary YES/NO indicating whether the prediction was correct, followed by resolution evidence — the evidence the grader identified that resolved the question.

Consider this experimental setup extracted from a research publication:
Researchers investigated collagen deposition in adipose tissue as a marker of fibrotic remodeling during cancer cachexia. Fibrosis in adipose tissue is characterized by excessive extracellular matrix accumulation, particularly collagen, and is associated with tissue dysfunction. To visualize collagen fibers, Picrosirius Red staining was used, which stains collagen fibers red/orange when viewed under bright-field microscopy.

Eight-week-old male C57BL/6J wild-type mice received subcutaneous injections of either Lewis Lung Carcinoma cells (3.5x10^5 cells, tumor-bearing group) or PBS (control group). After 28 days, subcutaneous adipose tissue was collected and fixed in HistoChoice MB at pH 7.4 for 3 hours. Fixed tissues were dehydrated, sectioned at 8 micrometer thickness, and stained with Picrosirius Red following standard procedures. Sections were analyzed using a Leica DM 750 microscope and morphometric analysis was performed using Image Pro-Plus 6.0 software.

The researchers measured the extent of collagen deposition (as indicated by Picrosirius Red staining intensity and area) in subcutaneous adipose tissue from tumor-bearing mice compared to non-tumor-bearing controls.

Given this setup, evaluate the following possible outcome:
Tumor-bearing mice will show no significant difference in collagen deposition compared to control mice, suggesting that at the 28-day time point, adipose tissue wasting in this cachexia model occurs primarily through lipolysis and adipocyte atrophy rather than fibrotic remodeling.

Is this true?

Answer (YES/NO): NO